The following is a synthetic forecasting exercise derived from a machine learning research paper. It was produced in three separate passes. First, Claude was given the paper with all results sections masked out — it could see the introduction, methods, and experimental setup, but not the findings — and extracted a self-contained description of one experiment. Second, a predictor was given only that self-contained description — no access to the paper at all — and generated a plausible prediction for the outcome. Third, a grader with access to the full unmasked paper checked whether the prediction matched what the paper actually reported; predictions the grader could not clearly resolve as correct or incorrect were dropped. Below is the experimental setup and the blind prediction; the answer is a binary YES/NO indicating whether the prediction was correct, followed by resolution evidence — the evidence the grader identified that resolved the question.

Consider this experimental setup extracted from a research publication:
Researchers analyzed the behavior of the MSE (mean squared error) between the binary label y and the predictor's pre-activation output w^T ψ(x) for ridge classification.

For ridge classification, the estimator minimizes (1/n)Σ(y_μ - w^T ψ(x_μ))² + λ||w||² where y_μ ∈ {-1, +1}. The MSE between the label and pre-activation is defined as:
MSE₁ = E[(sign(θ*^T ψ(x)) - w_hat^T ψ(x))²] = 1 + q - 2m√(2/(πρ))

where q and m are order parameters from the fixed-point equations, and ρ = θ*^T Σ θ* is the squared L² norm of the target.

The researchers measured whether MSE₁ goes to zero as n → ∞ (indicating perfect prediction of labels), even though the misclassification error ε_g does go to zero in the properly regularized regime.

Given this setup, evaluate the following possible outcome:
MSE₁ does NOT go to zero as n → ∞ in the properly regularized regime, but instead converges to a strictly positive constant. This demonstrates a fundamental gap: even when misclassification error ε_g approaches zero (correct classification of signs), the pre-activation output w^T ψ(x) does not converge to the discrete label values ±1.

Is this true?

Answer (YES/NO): YES